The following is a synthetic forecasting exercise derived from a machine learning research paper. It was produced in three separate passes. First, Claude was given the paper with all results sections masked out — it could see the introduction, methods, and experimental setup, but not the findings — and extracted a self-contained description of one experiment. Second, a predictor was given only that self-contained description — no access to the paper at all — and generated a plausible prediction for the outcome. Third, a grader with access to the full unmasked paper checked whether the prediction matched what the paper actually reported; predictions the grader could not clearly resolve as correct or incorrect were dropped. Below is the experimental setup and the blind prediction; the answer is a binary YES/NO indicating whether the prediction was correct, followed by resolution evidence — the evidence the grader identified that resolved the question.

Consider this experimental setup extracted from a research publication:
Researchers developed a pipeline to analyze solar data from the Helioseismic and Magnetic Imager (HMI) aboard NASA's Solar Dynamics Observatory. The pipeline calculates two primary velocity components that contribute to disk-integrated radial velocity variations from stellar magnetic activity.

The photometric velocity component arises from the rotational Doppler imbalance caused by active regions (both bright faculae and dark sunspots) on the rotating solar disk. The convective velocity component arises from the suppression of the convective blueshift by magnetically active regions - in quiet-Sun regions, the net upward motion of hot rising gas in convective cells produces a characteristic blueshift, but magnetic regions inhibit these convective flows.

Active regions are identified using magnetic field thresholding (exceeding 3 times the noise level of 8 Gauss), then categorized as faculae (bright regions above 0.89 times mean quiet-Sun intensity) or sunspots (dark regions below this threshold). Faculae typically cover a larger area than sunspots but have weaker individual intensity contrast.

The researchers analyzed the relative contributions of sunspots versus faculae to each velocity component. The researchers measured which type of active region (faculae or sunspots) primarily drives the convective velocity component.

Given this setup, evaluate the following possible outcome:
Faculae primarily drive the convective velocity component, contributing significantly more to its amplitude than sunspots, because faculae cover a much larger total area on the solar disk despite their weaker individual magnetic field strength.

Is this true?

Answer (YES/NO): YES